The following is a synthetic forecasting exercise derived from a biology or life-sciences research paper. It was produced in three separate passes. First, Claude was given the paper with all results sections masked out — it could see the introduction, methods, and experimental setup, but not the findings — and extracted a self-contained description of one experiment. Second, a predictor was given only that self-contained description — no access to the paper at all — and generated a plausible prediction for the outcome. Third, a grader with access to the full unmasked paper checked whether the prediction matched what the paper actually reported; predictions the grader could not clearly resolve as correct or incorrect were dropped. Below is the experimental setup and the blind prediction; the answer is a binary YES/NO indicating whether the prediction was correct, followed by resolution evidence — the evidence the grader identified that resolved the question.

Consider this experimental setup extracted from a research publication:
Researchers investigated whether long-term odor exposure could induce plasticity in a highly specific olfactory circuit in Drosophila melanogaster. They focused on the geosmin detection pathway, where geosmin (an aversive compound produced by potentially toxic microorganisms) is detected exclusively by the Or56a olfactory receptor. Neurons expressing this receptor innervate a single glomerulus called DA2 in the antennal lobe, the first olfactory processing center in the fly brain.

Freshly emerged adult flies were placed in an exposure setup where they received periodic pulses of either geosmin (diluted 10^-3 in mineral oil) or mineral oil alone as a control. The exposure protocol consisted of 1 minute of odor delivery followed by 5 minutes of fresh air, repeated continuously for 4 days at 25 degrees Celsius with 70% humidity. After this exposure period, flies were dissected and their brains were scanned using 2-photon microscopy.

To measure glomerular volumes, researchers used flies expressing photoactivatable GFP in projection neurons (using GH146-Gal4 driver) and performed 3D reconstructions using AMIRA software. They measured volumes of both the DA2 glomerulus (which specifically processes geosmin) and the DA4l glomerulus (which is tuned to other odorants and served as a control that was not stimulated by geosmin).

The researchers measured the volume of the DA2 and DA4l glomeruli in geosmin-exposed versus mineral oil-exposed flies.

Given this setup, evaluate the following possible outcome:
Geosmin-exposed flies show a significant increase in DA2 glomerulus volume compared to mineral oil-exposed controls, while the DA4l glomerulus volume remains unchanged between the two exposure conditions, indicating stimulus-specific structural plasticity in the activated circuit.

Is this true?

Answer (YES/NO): YES